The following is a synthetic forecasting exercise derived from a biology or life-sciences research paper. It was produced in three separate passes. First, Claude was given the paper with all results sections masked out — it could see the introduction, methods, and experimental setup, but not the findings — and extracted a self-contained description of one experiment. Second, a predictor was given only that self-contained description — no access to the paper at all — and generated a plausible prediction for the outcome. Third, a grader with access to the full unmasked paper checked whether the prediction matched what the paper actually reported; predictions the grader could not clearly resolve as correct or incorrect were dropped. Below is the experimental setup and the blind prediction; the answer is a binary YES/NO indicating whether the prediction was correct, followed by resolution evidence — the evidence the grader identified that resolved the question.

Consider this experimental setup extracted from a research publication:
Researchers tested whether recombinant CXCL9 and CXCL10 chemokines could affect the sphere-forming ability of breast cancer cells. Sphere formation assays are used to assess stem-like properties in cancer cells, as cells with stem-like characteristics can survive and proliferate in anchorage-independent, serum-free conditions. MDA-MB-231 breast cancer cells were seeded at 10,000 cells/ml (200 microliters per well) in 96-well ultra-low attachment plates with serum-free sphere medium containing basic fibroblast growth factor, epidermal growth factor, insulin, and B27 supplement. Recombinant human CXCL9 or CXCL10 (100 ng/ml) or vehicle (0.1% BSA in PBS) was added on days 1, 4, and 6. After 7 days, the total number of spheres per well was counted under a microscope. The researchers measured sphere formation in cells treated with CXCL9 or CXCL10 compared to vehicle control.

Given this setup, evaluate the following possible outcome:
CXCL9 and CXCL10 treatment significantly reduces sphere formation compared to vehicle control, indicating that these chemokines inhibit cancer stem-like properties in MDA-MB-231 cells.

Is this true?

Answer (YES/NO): NO